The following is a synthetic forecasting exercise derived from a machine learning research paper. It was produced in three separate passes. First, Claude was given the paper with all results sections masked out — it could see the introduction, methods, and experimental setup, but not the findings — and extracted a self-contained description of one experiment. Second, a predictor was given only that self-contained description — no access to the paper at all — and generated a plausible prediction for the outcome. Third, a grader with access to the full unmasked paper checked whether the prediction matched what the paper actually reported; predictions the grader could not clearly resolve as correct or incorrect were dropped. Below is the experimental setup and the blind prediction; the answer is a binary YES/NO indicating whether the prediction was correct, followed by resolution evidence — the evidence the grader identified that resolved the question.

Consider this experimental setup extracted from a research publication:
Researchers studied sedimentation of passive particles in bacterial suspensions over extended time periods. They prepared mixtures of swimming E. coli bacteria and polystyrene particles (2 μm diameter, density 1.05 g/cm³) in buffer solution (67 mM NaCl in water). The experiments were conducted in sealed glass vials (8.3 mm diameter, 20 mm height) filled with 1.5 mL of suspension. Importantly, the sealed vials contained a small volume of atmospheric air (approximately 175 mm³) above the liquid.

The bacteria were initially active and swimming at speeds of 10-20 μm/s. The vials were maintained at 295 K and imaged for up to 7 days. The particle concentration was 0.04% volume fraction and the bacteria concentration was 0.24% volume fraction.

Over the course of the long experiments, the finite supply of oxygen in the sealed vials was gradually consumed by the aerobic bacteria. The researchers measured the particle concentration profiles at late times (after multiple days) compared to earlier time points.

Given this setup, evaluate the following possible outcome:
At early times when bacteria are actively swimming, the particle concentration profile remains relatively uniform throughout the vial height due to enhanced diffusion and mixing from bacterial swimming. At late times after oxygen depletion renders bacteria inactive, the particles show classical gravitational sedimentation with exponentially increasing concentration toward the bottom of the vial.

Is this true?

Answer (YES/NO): NO